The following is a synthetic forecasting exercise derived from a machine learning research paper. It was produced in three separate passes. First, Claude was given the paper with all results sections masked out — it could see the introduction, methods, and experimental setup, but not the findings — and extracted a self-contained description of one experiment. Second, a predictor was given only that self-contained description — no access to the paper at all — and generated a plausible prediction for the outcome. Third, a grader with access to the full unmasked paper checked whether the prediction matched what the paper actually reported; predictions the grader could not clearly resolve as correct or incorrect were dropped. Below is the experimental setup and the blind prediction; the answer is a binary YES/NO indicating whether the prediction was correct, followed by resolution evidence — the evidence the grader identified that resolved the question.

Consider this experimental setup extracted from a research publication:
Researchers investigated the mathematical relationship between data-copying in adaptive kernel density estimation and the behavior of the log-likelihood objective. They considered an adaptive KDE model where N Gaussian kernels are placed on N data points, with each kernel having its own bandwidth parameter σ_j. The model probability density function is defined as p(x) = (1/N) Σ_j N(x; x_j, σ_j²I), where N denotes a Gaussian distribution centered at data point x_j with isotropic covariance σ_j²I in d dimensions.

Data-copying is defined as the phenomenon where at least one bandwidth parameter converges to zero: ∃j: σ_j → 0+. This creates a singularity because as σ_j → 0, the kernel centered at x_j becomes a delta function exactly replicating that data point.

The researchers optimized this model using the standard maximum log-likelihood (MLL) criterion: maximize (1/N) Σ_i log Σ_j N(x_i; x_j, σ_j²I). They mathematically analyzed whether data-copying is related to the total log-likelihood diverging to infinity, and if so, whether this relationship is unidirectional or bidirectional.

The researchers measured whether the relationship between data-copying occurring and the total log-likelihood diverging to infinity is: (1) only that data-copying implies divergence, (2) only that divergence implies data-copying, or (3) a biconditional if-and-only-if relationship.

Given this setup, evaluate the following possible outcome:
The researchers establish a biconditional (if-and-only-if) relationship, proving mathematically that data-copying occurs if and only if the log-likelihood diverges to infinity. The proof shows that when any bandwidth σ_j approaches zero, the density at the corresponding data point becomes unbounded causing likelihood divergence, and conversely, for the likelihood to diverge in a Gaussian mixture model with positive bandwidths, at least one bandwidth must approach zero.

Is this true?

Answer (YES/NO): YES